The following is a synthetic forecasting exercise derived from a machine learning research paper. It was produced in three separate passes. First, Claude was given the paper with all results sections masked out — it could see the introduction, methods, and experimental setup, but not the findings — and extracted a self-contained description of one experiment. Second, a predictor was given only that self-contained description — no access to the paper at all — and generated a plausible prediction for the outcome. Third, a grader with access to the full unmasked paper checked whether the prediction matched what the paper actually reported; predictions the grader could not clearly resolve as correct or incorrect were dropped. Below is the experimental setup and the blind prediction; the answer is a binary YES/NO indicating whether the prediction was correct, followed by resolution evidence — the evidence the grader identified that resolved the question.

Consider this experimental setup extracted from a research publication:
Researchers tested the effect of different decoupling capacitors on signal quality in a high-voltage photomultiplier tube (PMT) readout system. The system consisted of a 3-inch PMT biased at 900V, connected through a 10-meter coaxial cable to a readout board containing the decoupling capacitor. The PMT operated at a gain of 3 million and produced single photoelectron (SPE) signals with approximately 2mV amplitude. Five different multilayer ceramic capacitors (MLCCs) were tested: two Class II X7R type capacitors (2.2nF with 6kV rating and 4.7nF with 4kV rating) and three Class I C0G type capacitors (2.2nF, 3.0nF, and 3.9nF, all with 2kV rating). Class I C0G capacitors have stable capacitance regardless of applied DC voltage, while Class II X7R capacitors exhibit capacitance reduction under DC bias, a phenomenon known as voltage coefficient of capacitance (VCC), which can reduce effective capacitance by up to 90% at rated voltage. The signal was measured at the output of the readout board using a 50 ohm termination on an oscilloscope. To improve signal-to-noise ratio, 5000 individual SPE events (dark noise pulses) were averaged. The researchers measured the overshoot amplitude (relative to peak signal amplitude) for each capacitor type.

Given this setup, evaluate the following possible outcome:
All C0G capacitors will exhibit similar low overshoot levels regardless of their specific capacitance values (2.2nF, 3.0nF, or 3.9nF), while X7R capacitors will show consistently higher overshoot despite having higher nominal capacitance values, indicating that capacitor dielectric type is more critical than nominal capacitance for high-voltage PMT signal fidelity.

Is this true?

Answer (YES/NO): NO